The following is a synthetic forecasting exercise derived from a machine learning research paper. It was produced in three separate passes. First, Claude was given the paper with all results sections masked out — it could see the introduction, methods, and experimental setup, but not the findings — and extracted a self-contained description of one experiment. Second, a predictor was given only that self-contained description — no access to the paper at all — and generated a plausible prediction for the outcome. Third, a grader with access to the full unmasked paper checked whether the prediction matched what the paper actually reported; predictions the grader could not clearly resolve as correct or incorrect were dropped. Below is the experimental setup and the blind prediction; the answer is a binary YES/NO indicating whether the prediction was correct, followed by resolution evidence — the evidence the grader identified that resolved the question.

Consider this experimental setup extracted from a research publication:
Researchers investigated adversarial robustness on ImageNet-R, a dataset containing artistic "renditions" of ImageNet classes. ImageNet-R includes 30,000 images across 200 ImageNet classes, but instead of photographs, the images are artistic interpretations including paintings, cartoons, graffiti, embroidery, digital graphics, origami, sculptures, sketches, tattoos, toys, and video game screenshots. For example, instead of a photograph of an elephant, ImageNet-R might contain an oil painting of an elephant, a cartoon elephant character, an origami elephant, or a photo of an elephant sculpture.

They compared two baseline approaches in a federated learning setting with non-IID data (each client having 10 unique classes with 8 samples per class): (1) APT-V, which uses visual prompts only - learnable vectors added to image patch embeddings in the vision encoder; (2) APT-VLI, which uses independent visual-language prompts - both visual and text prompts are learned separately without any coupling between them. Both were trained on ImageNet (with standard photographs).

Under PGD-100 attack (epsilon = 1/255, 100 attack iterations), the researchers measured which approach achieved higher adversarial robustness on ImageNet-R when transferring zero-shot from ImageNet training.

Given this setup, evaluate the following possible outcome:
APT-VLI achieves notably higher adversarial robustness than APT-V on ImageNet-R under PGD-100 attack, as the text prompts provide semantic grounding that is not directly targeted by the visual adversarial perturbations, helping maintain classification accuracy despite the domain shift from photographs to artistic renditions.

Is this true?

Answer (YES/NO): NO